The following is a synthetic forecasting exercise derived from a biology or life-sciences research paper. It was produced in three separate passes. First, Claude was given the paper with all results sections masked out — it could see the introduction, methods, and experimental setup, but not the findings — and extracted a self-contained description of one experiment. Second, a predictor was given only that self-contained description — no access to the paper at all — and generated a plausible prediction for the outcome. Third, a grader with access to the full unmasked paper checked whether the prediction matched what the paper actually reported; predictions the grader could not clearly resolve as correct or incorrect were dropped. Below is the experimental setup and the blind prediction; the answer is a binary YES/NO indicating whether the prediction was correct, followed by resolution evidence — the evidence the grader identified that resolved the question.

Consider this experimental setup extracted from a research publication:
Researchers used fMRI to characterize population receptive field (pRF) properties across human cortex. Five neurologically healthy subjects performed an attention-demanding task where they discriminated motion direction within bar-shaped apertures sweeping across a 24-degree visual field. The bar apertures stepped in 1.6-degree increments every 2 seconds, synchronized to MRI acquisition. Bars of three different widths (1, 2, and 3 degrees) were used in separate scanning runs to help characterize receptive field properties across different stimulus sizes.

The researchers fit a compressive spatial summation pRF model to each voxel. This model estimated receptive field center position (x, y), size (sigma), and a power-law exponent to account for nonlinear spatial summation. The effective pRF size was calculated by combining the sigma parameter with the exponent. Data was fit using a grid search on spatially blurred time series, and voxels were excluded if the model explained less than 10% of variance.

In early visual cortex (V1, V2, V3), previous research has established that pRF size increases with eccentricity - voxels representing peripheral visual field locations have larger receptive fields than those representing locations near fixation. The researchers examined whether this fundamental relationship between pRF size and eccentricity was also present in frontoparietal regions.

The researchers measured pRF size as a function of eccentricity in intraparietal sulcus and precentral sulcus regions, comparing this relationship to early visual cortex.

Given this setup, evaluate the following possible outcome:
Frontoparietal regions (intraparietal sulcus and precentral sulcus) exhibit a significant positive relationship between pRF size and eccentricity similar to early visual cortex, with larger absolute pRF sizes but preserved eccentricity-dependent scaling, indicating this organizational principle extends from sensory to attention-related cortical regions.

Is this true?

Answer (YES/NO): NO